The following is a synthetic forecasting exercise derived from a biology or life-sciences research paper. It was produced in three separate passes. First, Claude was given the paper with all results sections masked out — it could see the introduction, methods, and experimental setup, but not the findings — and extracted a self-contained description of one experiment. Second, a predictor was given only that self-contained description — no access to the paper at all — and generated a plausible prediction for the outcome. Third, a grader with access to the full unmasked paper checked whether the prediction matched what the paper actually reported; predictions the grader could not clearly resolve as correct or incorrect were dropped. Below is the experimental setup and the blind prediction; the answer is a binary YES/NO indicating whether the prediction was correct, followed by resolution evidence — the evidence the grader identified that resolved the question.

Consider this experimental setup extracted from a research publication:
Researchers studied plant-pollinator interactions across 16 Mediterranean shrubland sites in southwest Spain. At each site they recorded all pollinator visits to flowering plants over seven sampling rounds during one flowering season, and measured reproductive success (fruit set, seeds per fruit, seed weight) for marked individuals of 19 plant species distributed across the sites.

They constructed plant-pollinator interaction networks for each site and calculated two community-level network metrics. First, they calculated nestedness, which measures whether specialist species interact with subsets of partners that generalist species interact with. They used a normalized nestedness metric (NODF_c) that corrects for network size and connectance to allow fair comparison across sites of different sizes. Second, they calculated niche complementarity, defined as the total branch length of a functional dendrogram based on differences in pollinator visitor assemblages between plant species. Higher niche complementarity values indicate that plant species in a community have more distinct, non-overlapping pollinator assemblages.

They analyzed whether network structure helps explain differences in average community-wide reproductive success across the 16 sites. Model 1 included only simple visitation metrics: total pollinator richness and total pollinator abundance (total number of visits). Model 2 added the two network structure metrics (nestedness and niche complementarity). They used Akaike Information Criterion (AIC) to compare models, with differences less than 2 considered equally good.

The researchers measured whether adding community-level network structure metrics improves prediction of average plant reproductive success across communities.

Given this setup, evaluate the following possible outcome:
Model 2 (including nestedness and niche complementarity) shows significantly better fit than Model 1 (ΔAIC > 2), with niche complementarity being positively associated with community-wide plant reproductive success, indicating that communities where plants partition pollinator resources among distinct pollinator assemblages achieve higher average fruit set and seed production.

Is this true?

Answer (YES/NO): NO